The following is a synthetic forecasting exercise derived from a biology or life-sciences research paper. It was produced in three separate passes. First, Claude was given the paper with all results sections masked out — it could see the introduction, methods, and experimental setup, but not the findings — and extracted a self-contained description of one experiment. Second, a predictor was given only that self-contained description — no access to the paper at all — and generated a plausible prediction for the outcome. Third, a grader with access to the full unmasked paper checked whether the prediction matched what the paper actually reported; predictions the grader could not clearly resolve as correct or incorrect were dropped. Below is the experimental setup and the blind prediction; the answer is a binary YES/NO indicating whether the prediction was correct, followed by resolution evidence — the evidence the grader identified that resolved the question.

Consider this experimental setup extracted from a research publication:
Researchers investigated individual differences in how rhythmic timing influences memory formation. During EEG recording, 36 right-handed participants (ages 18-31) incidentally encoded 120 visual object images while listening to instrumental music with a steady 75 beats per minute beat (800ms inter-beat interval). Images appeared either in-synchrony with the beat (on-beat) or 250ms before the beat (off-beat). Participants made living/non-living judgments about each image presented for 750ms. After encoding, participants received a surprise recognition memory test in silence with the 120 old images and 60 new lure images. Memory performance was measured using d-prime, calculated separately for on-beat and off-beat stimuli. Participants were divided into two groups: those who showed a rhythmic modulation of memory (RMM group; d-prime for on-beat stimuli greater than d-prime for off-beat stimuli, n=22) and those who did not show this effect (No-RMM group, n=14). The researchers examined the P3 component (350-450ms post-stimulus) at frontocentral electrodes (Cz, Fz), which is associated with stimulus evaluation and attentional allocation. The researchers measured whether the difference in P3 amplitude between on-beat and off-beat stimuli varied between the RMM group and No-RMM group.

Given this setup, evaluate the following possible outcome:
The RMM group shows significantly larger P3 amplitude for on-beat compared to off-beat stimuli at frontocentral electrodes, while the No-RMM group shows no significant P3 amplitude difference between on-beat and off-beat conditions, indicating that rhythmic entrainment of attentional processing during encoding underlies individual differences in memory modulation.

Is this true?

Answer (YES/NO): NO